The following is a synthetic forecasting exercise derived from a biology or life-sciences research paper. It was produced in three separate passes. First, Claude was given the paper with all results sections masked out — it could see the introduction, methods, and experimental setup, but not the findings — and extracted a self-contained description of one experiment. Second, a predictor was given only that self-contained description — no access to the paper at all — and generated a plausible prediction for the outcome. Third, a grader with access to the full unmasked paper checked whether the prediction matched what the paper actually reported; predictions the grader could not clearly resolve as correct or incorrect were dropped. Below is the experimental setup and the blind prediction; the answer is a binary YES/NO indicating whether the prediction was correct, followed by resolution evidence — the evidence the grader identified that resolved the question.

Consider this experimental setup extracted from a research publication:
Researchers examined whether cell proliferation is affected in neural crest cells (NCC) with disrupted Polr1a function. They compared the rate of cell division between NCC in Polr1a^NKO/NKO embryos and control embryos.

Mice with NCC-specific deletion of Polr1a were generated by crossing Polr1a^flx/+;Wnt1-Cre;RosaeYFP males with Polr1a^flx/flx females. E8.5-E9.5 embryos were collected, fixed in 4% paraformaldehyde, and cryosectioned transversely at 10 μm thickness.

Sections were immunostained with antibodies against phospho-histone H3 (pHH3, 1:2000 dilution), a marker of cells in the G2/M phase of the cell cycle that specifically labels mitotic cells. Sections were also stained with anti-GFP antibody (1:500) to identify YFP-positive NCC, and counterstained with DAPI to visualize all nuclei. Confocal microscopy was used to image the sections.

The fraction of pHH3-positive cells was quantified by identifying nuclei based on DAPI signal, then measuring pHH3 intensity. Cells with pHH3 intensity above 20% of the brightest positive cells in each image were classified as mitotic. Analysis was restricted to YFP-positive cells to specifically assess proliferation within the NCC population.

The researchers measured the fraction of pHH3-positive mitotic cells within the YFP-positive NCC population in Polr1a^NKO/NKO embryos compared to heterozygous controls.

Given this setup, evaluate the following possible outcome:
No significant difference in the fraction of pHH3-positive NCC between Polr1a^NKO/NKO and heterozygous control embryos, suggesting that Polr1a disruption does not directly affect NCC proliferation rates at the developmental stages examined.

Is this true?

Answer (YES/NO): NO